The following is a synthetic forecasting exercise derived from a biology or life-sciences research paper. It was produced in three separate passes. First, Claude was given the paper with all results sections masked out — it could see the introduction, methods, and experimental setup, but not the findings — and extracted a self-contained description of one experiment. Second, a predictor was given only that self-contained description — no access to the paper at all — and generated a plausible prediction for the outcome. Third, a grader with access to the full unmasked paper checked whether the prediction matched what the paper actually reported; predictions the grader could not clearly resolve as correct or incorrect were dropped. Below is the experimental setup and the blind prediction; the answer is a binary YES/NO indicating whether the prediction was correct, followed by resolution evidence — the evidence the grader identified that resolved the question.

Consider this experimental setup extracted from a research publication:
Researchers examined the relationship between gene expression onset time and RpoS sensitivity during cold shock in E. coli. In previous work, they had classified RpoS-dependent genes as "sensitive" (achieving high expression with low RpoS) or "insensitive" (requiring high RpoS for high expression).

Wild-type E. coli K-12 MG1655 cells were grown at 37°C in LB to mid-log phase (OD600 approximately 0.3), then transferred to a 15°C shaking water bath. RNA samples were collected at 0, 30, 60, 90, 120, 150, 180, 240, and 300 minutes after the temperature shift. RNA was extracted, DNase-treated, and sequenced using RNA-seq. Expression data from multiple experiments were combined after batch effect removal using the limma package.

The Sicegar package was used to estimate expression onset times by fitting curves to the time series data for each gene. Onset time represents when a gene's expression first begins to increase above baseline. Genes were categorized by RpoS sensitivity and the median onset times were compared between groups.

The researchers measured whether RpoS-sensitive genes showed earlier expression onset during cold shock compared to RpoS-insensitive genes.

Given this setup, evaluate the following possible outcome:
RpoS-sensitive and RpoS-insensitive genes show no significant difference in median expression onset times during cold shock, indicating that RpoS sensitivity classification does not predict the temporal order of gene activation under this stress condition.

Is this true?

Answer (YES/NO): YES